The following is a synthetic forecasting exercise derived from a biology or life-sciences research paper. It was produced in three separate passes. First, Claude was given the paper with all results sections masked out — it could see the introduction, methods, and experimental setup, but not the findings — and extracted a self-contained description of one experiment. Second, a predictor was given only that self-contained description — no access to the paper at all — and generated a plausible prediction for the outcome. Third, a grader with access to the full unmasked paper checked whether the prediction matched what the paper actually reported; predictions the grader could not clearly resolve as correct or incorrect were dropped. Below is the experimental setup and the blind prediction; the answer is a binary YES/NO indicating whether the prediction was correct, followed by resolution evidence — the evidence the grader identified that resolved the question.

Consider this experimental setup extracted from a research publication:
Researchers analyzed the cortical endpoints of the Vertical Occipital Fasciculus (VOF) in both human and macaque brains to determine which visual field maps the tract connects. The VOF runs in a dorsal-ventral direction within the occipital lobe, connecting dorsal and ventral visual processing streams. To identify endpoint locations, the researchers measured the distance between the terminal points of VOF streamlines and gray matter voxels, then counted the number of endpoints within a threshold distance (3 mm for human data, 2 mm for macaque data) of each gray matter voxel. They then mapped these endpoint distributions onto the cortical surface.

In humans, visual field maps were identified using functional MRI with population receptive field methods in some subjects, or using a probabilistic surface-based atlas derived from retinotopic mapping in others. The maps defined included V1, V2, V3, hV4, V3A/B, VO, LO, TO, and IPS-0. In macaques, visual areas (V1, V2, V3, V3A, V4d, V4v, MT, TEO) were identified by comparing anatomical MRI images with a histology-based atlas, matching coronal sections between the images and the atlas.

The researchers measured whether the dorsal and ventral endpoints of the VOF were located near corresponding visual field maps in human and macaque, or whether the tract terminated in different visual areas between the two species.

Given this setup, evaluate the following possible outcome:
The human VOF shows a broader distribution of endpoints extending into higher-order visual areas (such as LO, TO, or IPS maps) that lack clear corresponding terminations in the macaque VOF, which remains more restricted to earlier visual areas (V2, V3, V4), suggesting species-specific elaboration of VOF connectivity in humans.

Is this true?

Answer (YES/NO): NO